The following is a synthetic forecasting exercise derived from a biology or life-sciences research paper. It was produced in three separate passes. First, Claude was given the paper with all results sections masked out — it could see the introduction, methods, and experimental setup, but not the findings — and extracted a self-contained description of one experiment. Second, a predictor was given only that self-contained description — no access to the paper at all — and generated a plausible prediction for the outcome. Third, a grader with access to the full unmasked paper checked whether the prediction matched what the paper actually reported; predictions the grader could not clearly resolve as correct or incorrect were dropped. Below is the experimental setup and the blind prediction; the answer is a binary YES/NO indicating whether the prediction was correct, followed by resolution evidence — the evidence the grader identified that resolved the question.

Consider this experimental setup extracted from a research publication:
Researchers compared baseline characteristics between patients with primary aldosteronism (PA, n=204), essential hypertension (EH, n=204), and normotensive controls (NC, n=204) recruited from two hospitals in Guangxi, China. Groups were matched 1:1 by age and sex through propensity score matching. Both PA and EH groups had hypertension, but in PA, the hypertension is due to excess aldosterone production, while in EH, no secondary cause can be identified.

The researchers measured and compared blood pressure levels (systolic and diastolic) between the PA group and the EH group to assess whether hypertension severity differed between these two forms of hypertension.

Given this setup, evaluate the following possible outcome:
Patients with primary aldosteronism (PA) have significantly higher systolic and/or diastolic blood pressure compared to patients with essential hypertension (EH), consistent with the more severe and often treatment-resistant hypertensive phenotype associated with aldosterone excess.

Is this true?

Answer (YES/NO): NO